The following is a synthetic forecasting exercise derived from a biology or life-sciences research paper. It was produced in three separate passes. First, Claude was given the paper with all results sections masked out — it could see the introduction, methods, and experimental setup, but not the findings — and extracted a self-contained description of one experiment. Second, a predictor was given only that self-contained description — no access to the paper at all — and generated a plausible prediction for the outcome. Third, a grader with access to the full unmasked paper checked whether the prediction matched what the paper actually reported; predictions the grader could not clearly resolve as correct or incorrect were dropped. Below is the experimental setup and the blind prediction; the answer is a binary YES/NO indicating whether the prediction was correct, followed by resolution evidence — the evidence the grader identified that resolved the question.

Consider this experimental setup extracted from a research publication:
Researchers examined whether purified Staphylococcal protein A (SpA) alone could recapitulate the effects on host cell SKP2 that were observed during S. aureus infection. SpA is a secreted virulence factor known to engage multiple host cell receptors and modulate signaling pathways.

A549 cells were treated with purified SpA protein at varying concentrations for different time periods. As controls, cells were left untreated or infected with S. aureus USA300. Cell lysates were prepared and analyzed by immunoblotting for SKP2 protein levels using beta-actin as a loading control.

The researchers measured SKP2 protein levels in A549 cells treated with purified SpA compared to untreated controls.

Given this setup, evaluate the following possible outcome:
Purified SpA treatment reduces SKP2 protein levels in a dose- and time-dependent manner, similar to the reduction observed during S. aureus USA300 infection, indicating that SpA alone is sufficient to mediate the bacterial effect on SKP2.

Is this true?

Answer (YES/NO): NO